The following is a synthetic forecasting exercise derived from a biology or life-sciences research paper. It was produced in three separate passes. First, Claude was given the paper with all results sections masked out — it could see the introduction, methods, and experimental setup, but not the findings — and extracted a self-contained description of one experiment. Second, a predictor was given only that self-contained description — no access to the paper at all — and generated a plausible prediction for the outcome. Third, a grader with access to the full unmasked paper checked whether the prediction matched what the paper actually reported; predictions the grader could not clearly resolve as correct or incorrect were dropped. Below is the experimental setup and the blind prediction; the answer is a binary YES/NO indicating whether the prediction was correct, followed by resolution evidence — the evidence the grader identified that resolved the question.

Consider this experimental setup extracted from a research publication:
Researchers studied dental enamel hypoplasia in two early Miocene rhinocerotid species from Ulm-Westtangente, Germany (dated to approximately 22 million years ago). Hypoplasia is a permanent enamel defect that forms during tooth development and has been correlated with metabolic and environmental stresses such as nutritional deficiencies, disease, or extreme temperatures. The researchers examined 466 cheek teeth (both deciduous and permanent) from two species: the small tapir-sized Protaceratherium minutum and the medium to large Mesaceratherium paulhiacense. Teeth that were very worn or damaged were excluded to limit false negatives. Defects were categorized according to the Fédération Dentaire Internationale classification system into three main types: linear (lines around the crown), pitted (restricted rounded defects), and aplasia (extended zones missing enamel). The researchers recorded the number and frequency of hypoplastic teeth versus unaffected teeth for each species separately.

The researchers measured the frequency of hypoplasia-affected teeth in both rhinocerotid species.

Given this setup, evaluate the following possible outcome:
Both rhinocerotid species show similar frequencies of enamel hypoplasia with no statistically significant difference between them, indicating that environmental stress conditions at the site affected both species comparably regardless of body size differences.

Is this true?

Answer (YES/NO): YES